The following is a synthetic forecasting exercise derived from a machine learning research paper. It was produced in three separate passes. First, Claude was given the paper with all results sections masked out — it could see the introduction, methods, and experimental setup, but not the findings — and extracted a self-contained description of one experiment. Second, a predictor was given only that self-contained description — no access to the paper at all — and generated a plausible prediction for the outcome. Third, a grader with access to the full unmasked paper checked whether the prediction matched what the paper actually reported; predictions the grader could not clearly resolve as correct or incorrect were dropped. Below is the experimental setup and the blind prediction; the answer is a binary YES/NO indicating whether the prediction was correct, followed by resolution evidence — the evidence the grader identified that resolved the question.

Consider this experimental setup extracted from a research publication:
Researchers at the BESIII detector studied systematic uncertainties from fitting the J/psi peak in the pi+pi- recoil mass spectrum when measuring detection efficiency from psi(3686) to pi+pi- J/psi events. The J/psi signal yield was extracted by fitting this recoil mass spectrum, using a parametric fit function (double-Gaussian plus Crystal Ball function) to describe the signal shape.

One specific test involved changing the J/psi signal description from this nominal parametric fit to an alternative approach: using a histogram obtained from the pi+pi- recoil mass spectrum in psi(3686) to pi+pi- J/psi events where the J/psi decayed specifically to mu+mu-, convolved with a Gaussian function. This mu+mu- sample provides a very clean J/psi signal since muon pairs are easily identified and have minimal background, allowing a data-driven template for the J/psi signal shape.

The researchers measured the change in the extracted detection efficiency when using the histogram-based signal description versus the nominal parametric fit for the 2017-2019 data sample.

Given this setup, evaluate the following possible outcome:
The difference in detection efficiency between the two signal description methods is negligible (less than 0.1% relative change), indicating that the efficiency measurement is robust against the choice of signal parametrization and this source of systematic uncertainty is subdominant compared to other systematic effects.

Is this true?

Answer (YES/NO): YES